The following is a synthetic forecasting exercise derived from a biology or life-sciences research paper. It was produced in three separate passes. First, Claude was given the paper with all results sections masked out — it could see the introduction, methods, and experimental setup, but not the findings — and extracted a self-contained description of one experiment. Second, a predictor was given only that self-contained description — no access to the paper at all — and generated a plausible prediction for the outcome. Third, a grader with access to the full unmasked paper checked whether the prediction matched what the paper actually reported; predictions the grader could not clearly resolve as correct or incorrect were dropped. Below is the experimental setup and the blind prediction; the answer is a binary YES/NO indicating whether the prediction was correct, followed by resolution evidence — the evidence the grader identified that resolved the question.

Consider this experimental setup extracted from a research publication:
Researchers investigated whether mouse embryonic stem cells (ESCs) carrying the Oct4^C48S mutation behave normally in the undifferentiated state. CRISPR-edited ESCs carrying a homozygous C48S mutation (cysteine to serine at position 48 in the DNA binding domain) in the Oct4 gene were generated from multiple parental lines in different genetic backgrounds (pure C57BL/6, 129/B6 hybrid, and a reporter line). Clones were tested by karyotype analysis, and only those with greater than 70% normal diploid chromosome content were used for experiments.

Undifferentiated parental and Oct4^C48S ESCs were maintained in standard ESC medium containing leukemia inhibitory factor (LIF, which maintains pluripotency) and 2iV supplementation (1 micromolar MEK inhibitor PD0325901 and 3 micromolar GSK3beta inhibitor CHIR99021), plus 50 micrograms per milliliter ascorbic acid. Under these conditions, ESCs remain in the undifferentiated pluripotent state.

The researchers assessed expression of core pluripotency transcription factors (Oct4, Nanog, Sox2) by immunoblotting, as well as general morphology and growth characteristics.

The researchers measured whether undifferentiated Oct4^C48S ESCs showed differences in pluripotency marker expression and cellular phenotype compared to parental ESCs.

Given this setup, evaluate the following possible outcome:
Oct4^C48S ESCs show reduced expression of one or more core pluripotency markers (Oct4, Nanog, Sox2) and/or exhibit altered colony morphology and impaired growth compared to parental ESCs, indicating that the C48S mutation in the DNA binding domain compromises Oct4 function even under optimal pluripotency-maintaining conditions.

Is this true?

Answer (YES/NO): NO